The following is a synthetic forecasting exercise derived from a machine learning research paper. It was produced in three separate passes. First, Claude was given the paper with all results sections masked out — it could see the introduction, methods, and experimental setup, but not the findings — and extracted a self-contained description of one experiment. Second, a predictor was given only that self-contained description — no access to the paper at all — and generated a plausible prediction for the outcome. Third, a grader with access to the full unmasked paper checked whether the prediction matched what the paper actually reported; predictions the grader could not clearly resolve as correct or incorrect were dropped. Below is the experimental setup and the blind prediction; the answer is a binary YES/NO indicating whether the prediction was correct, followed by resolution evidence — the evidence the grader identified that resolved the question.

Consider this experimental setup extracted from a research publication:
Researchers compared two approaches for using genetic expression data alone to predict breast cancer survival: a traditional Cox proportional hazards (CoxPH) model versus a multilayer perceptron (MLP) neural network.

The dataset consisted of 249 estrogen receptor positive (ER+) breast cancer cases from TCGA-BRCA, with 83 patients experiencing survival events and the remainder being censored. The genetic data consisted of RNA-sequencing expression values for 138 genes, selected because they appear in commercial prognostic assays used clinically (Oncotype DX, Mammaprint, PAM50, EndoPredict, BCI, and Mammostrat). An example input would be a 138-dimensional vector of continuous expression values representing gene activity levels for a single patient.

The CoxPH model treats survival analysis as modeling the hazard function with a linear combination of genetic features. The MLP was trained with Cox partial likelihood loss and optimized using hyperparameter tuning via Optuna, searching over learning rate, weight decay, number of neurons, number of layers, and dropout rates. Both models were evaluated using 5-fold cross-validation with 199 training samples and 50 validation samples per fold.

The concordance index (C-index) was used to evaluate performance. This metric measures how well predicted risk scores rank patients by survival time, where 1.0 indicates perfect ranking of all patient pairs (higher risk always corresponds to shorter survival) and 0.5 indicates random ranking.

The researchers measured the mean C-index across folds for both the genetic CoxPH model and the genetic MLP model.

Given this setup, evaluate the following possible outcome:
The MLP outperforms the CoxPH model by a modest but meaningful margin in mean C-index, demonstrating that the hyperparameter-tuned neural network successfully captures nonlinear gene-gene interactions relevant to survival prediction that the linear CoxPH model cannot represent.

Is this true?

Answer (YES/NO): YES